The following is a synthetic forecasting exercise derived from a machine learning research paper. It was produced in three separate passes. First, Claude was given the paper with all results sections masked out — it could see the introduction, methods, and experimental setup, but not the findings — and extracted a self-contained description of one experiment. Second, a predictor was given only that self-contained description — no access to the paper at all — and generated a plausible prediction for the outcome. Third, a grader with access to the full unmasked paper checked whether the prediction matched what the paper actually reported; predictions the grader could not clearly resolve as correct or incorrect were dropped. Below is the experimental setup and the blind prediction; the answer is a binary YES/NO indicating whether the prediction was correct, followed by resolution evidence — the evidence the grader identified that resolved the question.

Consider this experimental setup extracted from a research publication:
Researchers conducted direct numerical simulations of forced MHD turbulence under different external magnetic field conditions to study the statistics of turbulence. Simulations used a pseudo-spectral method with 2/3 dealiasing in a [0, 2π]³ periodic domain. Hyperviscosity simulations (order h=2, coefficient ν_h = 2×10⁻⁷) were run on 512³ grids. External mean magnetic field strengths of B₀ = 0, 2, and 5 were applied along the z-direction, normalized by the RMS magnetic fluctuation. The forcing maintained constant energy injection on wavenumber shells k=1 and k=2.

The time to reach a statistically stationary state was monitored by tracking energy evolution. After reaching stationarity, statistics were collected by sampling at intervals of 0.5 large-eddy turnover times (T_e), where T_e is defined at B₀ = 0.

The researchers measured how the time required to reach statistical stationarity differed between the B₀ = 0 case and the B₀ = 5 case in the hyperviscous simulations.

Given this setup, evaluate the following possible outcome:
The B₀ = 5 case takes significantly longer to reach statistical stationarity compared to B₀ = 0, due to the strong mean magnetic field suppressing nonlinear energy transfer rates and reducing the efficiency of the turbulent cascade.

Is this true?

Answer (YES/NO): YES